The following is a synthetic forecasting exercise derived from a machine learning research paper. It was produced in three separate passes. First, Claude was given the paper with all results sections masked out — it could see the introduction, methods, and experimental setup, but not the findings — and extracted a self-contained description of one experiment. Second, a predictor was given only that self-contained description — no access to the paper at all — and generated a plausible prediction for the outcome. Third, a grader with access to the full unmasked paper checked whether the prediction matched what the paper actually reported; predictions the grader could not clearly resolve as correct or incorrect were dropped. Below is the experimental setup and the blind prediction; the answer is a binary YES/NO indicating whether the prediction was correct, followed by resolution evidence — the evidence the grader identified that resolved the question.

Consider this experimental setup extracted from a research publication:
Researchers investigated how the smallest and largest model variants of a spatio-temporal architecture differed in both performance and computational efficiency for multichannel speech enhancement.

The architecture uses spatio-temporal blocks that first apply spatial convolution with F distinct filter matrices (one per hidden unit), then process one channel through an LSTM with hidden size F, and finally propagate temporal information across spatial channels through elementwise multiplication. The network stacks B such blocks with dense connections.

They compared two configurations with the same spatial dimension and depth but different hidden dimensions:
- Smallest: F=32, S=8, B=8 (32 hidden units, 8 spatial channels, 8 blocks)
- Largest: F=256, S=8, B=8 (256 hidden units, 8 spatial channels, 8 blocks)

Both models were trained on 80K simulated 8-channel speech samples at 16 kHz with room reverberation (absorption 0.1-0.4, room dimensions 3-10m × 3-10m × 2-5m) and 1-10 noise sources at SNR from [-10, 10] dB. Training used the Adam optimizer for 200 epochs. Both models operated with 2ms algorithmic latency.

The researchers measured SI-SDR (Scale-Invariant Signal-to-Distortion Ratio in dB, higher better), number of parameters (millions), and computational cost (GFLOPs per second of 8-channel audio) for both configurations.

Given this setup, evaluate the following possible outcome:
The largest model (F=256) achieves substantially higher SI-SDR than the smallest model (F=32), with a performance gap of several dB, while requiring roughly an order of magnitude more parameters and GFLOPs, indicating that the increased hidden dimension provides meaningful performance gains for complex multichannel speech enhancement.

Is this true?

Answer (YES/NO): YES